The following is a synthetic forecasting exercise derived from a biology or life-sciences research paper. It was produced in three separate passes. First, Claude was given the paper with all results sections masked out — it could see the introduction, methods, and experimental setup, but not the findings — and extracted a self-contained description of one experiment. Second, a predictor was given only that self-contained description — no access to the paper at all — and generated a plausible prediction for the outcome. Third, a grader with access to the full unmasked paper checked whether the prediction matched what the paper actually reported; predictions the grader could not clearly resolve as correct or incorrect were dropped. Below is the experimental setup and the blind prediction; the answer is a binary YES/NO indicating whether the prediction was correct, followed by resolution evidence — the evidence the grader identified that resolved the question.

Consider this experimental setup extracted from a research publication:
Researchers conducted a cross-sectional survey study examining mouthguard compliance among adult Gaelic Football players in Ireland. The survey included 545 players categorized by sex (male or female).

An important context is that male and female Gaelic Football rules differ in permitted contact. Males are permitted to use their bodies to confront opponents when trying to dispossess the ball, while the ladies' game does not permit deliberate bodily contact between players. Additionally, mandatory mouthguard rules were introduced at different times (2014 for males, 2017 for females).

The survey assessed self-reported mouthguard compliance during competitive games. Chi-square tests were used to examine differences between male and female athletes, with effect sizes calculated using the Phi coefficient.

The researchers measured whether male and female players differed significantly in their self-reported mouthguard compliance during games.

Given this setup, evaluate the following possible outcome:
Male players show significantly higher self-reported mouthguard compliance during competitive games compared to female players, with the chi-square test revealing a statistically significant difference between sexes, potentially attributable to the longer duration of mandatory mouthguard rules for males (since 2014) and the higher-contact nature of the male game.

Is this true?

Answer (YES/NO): NO